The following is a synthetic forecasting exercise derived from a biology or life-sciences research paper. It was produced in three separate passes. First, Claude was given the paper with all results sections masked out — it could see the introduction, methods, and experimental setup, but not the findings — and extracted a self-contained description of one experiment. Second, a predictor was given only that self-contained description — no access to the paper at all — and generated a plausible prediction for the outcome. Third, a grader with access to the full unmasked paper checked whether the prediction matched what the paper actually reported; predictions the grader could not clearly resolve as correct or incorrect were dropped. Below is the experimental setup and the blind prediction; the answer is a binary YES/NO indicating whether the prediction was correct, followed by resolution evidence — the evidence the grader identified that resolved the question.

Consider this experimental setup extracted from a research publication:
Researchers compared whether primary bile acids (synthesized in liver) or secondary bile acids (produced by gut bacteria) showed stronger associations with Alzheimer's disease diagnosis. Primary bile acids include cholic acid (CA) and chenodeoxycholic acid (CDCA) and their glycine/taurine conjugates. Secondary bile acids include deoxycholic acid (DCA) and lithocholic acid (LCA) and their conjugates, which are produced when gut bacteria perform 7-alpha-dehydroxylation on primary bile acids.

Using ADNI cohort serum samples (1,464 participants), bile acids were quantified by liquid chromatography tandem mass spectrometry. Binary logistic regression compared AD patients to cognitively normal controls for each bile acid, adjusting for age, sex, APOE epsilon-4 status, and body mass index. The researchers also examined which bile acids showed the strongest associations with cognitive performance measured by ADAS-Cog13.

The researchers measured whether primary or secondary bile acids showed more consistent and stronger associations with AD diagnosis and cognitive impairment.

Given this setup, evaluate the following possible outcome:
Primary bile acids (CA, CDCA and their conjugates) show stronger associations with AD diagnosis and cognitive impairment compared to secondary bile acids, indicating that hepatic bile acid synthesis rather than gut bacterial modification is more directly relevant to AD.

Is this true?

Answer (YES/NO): NO